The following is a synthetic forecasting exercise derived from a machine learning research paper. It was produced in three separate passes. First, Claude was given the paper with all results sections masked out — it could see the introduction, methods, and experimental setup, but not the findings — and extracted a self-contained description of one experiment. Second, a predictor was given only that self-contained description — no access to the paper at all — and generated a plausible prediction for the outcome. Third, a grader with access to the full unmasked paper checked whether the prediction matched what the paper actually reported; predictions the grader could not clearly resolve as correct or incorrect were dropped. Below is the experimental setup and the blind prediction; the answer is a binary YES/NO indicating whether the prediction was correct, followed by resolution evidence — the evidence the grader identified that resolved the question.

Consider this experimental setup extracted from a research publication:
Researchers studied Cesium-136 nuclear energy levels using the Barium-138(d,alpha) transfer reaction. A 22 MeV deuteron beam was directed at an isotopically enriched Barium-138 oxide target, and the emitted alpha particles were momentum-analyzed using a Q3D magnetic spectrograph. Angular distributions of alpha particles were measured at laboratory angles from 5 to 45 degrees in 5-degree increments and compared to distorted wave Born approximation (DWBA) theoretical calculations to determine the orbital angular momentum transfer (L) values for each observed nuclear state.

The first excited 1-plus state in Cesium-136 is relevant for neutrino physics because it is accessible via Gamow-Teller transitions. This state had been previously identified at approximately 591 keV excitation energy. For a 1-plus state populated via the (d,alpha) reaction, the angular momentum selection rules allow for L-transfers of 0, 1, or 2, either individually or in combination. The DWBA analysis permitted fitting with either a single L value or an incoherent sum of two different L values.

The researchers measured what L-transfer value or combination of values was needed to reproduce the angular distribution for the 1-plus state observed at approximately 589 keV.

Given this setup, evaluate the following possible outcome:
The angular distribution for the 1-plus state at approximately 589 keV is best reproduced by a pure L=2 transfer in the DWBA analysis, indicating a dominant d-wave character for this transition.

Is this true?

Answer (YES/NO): NO